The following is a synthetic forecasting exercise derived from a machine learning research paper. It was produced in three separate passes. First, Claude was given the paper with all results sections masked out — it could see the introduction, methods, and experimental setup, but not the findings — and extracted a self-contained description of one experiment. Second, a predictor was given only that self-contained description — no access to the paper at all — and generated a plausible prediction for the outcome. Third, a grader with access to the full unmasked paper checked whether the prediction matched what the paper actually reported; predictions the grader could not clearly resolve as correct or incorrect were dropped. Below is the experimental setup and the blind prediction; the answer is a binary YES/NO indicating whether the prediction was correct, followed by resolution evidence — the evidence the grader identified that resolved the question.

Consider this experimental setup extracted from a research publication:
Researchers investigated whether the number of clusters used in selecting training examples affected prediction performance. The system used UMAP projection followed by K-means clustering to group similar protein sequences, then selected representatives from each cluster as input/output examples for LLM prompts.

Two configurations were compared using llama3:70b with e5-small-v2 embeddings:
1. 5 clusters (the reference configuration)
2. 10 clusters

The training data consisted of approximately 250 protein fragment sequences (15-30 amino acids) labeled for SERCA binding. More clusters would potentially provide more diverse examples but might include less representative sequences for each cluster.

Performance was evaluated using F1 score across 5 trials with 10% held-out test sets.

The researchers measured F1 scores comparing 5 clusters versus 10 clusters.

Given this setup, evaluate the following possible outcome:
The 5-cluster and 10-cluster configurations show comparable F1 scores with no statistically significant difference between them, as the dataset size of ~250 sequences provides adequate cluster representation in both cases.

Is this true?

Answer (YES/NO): YES